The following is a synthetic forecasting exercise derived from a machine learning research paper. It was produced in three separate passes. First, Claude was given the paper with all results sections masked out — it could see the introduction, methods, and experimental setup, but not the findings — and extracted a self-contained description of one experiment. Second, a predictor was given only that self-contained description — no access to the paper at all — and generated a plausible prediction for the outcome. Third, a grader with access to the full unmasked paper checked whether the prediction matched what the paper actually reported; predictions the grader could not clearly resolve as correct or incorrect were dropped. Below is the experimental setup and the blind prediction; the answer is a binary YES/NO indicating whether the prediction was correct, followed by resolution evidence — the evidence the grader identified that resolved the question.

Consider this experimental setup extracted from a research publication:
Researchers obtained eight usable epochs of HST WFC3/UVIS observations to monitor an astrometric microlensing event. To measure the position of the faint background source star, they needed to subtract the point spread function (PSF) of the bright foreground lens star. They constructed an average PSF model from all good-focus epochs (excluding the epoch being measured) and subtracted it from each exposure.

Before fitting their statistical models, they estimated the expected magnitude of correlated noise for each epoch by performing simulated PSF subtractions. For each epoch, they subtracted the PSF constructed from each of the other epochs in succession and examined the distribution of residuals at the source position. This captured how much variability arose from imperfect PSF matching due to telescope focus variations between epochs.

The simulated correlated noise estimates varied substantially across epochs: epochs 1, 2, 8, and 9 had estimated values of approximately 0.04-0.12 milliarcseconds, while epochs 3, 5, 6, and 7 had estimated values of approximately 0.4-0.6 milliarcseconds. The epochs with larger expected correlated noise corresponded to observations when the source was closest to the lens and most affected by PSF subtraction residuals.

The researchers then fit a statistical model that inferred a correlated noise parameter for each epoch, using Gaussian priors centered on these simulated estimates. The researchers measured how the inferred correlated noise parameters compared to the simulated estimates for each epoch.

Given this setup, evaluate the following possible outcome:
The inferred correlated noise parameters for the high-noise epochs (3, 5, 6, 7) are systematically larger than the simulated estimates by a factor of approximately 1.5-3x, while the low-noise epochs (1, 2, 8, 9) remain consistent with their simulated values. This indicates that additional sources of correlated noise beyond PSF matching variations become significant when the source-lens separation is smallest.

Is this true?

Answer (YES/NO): NO